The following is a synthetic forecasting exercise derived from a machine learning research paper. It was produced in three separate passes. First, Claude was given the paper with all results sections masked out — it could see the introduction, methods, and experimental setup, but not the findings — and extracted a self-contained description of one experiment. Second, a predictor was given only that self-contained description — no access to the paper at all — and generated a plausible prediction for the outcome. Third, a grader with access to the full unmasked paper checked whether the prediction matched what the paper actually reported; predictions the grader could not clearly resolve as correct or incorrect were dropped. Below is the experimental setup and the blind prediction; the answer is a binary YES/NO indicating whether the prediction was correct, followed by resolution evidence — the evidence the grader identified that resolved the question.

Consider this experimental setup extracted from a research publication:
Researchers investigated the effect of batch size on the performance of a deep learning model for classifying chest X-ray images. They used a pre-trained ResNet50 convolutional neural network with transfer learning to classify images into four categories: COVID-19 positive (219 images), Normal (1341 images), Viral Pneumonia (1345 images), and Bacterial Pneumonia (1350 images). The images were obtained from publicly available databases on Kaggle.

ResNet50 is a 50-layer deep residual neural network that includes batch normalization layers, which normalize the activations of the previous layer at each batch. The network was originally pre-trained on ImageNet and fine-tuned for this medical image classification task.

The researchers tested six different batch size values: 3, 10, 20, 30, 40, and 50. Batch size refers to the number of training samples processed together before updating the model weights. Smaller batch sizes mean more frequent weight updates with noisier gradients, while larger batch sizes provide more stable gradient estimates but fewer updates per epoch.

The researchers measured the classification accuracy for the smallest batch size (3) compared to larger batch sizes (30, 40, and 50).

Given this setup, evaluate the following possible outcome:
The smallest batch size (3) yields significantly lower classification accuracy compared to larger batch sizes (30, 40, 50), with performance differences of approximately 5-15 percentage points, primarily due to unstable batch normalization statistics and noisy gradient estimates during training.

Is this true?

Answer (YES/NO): NO